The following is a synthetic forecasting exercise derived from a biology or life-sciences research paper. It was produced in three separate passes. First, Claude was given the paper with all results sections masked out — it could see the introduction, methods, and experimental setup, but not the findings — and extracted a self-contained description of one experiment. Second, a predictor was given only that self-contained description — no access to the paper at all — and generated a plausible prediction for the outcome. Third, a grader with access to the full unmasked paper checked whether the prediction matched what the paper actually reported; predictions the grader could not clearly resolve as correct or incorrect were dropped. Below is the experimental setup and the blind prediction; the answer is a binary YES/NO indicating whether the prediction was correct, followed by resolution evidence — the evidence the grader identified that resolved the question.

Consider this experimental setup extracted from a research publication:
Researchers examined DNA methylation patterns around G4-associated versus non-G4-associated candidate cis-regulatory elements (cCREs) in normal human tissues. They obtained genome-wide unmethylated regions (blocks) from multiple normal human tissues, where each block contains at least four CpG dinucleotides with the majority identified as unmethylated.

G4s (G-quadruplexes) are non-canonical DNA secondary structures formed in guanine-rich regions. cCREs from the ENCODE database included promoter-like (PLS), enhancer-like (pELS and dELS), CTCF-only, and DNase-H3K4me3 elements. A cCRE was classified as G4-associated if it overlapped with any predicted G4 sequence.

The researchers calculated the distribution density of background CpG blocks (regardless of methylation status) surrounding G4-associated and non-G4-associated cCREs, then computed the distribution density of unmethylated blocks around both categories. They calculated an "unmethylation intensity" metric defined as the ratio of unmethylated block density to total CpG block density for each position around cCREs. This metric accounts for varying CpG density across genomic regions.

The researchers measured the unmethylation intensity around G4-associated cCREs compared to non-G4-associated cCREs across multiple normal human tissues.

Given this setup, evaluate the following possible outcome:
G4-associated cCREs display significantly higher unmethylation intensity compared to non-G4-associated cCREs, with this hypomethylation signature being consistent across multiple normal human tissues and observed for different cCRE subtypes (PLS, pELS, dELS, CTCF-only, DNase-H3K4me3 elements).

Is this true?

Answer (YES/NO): NO